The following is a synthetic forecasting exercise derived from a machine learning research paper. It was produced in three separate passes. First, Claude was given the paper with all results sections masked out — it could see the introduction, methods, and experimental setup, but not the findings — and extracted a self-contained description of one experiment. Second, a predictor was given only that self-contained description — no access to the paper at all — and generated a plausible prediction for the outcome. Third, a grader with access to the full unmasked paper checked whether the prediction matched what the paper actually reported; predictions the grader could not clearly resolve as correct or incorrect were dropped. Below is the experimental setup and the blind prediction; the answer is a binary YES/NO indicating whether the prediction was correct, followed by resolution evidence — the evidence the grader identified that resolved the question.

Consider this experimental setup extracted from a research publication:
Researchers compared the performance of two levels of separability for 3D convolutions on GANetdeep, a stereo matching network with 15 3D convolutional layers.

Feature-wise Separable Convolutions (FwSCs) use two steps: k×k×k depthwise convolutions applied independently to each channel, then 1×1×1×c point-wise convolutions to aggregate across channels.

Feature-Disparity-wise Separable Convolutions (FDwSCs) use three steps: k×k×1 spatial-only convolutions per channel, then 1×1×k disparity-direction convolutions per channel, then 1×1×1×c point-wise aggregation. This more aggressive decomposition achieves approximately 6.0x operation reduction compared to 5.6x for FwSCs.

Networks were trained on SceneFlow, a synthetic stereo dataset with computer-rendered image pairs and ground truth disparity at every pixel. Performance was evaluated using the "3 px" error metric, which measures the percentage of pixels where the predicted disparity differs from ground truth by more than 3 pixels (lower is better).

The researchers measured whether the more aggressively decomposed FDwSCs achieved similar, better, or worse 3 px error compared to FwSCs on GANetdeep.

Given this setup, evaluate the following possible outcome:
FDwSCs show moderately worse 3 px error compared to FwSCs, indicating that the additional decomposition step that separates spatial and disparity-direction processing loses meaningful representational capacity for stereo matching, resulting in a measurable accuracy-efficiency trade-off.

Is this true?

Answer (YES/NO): YES